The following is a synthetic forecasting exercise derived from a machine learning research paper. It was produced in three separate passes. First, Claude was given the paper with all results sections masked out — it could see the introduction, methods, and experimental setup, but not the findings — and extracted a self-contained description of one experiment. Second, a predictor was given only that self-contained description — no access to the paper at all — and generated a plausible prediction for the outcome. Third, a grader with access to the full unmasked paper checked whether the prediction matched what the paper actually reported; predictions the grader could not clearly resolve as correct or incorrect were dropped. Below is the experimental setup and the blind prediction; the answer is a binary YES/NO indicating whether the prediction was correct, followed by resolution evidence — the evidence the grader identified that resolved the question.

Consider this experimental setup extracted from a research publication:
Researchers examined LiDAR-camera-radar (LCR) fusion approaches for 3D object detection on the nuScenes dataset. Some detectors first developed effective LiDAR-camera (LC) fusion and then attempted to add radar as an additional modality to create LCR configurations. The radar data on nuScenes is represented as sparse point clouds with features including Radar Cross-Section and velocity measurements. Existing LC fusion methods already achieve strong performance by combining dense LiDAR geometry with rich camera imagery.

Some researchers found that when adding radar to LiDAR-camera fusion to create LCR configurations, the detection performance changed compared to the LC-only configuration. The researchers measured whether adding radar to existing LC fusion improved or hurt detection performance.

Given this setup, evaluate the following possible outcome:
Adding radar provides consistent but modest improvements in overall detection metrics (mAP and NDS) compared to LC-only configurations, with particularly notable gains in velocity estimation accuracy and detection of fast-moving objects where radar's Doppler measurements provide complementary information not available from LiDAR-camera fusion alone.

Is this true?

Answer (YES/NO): NO